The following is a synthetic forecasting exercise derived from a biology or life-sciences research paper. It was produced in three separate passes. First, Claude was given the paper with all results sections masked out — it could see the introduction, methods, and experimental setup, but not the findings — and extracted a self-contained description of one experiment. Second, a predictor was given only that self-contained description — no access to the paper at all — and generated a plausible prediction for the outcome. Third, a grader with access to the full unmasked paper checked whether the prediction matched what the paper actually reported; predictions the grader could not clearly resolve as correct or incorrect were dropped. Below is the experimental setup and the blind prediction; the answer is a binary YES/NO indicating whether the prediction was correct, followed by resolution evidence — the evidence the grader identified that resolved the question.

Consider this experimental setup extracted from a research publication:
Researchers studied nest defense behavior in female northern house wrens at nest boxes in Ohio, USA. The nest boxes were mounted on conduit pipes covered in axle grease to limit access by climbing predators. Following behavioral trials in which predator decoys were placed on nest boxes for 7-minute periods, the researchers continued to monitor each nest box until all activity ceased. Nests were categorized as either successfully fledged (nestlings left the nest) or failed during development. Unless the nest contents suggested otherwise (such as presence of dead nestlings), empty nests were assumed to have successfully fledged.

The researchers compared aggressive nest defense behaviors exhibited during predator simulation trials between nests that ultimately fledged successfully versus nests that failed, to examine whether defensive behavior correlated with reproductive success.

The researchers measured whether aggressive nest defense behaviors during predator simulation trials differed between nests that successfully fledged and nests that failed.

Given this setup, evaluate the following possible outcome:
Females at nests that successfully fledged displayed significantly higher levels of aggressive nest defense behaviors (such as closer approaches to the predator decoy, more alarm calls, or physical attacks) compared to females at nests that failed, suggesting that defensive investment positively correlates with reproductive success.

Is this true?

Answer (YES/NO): NO